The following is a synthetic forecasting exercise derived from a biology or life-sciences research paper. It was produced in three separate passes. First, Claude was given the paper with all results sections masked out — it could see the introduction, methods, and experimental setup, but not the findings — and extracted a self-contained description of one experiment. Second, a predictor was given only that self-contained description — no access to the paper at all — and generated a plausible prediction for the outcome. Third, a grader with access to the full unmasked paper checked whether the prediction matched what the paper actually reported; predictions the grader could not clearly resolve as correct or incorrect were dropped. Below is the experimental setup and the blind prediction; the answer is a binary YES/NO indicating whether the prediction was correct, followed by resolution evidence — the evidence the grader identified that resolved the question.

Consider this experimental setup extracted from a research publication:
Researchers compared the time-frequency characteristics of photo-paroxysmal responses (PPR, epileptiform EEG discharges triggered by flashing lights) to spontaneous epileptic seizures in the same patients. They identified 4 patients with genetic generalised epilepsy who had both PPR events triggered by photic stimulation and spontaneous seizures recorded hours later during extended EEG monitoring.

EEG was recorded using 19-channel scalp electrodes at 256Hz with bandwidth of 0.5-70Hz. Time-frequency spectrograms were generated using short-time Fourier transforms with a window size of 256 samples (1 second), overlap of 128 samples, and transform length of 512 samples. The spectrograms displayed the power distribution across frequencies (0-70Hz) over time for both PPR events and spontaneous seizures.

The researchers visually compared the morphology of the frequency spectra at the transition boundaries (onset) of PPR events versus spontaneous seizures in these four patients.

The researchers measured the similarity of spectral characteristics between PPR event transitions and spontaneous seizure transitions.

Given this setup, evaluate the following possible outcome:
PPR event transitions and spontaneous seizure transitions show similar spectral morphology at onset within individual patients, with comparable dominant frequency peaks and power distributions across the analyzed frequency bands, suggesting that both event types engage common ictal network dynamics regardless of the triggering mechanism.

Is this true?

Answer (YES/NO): YES